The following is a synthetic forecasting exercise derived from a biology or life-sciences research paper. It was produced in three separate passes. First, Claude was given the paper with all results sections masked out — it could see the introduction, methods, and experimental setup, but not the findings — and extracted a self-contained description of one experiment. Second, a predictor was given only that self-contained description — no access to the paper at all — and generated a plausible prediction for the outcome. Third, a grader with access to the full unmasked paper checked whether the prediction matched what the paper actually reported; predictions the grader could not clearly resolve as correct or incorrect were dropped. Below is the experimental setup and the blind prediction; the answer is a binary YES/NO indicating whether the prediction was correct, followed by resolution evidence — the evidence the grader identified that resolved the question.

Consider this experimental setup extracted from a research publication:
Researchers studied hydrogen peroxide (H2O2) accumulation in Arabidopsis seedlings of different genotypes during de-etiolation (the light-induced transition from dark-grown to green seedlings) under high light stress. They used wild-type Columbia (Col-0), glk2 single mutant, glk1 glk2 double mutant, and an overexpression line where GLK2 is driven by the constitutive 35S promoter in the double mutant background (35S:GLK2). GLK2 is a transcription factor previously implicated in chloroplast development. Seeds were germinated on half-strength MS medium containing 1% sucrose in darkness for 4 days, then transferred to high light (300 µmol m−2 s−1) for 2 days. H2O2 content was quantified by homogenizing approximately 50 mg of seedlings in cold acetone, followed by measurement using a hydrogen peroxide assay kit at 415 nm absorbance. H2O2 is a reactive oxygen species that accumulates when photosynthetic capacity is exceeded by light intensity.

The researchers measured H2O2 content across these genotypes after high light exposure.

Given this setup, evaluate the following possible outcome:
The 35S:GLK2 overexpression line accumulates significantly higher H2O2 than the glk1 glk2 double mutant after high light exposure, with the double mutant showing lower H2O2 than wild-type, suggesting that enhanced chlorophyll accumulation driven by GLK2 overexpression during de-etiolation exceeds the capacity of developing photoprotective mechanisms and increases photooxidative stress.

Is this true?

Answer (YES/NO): YES